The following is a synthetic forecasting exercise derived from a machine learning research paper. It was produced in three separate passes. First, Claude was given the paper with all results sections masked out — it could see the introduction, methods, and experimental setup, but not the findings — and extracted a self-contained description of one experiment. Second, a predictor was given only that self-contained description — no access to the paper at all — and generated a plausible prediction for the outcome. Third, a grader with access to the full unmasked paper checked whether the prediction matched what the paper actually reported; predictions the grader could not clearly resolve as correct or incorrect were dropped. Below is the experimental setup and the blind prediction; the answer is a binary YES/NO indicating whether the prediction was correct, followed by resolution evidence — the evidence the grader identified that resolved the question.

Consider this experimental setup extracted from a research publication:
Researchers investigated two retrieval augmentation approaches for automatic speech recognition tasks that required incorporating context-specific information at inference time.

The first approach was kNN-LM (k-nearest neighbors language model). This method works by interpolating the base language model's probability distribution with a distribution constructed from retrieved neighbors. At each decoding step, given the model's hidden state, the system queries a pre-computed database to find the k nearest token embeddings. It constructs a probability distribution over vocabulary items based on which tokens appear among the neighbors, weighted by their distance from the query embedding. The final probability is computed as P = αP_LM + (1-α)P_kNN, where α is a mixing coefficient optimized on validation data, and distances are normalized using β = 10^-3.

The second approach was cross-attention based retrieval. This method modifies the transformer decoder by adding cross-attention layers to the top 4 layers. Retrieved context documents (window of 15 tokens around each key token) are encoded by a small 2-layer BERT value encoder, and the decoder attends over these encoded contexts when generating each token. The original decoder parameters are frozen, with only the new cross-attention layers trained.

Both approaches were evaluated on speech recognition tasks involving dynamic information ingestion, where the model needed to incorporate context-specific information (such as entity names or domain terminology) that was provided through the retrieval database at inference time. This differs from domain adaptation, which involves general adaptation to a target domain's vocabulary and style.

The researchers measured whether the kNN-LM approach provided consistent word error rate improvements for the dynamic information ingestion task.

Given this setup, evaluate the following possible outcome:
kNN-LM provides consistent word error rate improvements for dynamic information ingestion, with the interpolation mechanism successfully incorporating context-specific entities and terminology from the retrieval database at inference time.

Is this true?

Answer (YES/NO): NO